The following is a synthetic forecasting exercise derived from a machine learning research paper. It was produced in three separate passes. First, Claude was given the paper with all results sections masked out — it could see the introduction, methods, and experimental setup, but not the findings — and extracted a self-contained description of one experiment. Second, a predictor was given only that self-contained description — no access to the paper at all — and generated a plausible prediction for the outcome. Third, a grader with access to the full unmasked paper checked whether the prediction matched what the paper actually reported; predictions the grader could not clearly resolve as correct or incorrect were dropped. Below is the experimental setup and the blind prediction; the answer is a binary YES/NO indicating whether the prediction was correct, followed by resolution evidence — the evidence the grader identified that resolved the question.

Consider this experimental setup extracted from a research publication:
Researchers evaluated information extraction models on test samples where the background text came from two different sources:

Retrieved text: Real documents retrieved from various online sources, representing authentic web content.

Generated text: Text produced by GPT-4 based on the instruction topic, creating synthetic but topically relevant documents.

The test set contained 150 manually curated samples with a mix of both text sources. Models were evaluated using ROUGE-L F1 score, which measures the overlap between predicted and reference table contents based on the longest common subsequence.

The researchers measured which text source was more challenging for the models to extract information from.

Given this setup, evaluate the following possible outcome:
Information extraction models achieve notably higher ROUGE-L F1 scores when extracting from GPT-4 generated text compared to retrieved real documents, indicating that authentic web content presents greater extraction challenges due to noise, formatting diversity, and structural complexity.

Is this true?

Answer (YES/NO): YES